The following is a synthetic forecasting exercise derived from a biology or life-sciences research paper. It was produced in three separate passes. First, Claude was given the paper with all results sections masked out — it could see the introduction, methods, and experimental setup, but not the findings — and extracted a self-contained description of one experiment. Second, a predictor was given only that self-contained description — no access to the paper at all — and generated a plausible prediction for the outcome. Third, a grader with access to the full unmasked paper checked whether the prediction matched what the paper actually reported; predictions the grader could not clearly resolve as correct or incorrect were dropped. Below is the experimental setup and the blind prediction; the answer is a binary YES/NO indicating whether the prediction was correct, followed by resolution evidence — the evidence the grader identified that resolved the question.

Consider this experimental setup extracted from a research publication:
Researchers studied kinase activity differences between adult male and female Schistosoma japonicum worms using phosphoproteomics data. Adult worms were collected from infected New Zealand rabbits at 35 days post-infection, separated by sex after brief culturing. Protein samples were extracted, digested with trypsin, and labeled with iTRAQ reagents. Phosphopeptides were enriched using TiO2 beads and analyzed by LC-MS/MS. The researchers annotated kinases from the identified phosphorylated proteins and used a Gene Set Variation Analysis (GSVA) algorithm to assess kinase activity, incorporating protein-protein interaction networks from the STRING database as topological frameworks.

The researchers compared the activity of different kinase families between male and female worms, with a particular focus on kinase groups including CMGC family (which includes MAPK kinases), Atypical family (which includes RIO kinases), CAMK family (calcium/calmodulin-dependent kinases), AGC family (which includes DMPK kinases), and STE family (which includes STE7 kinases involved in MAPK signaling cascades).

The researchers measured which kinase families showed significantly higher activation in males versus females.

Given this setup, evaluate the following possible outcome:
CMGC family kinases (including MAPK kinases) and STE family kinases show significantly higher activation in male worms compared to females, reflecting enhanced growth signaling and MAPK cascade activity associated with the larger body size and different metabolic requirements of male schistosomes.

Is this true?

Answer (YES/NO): NO